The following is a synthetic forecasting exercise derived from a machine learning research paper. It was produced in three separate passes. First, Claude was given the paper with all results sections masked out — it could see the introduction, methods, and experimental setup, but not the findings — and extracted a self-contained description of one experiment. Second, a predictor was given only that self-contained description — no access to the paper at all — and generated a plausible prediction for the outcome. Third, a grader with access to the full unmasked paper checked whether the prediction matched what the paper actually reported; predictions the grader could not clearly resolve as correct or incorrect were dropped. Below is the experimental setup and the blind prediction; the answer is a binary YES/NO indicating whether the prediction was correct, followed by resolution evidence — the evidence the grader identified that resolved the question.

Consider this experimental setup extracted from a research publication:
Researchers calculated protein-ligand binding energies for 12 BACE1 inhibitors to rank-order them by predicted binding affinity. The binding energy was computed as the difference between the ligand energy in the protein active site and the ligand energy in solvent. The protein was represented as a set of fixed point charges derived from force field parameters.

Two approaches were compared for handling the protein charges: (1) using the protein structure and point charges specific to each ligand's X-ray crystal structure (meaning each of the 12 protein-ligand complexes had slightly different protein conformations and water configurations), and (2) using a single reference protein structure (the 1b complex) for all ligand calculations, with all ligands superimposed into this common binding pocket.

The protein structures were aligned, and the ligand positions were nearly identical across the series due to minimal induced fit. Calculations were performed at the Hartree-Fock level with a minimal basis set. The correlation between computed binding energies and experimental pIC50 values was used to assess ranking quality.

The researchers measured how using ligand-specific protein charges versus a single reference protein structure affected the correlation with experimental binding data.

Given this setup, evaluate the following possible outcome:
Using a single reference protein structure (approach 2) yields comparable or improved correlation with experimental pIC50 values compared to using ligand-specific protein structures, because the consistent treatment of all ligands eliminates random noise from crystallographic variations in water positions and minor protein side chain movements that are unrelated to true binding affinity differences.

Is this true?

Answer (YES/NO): YES